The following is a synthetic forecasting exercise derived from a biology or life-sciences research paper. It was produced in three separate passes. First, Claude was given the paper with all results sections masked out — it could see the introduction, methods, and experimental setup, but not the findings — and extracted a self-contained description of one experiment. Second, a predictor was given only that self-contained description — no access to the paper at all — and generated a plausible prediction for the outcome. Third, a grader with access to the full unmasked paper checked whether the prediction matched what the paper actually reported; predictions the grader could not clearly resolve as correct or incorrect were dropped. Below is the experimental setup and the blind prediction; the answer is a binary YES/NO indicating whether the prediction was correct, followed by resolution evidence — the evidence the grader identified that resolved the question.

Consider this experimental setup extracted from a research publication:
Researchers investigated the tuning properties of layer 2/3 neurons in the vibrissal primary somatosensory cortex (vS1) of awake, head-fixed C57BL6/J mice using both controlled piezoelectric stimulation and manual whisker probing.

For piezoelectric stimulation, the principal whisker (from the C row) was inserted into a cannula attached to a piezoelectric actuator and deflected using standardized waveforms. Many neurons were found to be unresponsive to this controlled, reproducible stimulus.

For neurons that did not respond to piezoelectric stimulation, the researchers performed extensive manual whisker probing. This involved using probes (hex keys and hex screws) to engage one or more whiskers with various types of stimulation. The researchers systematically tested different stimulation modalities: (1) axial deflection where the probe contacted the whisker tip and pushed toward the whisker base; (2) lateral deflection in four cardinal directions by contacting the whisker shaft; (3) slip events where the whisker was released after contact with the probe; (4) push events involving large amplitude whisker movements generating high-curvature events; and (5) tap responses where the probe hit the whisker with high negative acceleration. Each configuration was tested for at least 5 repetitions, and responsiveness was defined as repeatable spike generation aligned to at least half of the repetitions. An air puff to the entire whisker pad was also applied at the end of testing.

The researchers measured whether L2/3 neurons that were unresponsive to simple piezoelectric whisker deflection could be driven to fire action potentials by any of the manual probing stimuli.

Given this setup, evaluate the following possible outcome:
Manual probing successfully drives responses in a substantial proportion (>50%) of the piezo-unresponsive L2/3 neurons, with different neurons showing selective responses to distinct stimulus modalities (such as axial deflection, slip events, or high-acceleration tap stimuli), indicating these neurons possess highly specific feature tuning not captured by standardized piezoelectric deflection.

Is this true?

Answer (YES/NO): YES